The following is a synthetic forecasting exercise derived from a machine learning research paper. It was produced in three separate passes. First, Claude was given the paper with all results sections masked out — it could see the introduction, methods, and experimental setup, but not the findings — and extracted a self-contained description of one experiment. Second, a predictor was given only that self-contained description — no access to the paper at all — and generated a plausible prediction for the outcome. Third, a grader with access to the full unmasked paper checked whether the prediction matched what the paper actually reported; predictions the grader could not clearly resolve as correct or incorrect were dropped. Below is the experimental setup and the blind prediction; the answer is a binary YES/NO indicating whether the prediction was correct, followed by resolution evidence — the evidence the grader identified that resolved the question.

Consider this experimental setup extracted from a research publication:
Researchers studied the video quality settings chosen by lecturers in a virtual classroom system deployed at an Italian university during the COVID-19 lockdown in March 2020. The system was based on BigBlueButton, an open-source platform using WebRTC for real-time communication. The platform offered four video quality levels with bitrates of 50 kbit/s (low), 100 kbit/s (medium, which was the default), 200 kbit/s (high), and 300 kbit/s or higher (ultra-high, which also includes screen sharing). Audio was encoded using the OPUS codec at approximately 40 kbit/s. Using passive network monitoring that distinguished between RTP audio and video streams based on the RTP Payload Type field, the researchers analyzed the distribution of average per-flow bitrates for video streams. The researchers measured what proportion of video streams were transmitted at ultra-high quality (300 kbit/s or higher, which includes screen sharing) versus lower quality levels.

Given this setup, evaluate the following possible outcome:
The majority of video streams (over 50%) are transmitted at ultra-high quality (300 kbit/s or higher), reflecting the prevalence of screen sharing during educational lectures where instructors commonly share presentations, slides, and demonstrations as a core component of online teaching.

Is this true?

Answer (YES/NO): NO